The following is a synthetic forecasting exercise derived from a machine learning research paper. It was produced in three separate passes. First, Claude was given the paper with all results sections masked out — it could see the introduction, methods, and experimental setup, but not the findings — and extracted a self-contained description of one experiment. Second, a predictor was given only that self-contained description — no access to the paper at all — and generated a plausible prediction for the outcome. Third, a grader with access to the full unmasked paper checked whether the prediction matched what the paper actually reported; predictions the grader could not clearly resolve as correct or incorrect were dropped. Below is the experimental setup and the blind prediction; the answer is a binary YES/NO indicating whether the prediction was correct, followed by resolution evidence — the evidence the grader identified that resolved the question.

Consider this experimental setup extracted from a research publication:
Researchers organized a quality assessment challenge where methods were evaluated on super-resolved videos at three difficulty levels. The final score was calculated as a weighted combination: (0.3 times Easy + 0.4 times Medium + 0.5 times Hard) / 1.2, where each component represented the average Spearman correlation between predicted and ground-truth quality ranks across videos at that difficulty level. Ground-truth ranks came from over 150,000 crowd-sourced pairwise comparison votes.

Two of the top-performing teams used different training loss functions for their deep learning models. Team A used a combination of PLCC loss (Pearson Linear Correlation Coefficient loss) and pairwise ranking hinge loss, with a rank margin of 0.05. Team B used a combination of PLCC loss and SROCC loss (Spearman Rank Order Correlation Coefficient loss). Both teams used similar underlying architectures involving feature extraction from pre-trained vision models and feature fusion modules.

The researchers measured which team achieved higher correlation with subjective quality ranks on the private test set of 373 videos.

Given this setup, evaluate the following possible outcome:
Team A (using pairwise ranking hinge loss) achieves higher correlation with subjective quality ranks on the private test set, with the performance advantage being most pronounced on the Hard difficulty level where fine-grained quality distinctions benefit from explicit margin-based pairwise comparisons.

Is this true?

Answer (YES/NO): YES